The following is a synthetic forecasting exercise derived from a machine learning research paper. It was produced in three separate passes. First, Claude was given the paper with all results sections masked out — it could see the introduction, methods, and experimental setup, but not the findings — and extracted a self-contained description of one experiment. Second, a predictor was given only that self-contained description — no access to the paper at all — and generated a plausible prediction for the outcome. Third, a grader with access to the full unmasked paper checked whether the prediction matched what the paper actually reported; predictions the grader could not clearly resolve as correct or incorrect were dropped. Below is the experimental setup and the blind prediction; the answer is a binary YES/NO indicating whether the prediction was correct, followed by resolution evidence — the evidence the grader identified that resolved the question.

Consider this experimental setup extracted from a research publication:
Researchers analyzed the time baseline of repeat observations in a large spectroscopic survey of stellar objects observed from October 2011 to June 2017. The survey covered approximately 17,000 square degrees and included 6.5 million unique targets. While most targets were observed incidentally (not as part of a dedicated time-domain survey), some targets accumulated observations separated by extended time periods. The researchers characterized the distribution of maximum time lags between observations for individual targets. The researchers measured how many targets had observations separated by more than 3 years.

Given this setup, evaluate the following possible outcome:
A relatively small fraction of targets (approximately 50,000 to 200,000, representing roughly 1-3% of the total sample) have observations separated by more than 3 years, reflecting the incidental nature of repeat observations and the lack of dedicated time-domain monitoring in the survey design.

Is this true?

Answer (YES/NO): NO